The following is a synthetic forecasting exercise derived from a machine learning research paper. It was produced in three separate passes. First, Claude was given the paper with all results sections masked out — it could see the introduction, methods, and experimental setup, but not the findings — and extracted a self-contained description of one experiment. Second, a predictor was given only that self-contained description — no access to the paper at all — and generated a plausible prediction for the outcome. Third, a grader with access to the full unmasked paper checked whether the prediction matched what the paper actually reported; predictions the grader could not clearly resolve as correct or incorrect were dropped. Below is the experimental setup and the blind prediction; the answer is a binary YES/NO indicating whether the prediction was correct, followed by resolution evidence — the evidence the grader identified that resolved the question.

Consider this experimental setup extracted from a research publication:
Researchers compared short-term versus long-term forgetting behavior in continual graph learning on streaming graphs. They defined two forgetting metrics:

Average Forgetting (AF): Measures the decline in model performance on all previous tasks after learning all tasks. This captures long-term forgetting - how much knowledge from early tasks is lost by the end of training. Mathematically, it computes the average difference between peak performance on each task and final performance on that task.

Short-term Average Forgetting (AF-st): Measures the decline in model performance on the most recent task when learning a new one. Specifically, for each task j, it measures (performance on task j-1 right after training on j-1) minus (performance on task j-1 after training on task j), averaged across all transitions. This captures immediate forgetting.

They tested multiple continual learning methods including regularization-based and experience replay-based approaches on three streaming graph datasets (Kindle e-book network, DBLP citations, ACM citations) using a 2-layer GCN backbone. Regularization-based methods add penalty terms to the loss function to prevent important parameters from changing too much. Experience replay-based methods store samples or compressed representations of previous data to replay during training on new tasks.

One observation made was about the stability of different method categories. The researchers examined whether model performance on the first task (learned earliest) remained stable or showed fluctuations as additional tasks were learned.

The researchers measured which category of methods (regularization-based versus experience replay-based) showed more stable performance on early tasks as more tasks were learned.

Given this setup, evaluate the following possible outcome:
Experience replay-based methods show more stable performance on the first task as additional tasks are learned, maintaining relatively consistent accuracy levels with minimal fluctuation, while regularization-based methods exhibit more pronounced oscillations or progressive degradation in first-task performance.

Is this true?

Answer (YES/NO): YES